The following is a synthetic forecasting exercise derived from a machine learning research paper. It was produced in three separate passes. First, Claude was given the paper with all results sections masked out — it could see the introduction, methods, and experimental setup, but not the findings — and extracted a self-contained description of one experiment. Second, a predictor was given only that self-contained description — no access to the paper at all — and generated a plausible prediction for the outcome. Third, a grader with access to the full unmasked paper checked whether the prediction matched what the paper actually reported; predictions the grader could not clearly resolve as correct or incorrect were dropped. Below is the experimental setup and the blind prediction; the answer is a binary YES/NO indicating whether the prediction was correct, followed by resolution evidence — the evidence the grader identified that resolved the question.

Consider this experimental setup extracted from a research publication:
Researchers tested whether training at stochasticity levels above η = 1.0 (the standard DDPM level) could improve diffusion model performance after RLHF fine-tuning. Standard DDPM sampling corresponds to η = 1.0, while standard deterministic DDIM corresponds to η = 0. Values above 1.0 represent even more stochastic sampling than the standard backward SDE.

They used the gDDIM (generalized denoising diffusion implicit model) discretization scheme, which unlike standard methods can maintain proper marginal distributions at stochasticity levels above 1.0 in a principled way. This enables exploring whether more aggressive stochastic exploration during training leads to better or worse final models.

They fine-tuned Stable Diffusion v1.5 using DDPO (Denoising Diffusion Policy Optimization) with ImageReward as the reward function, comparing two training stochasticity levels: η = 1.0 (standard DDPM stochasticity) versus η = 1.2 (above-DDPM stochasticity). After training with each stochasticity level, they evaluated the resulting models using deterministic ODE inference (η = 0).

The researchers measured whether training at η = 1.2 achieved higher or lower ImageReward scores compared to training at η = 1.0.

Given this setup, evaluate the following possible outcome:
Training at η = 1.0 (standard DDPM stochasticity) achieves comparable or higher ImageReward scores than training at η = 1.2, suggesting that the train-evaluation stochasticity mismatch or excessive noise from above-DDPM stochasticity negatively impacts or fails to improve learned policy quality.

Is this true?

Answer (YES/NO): NO